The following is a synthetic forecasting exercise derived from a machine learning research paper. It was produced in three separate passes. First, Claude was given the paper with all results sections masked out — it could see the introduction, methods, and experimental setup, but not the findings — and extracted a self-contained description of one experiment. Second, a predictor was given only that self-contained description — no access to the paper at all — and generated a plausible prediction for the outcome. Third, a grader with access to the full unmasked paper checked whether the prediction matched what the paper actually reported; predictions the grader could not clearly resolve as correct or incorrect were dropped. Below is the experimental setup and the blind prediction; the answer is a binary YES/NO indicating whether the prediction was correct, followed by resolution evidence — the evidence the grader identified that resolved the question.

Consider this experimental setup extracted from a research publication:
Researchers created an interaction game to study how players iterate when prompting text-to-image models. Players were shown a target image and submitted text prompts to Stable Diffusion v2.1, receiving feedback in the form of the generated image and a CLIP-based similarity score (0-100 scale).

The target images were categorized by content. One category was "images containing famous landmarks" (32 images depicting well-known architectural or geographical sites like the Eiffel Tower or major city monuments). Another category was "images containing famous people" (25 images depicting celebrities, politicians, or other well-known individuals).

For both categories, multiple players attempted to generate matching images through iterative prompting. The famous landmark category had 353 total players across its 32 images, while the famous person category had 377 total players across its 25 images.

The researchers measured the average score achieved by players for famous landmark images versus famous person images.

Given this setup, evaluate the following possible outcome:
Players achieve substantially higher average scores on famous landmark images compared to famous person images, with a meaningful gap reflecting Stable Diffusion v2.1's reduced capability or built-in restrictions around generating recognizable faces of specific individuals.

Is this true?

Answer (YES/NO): NO